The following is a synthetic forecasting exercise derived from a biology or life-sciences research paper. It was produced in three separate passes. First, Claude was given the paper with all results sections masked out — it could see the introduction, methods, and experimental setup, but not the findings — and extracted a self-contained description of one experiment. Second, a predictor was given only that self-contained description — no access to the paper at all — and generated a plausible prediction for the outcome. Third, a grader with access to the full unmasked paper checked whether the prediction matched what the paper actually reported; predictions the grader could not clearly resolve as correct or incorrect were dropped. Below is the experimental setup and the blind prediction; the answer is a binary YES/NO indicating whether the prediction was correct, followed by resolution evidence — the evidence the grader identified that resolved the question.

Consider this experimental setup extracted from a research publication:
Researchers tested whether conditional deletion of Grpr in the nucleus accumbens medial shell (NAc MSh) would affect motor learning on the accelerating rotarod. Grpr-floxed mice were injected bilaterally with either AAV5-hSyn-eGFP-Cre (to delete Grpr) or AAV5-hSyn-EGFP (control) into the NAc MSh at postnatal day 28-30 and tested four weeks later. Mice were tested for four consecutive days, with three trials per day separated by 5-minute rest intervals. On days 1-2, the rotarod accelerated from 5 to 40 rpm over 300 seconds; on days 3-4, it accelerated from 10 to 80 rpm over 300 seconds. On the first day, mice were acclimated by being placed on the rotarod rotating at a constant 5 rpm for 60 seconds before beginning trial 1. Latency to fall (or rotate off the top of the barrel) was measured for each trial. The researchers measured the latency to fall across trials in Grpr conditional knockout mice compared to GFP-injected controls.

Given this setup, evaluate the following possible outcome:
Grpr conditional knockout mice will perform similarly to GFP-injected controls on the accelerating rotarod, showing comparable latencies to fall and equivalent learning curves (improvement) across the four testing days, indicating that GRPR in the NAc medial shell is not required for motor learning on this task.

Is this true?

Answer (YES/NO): YES